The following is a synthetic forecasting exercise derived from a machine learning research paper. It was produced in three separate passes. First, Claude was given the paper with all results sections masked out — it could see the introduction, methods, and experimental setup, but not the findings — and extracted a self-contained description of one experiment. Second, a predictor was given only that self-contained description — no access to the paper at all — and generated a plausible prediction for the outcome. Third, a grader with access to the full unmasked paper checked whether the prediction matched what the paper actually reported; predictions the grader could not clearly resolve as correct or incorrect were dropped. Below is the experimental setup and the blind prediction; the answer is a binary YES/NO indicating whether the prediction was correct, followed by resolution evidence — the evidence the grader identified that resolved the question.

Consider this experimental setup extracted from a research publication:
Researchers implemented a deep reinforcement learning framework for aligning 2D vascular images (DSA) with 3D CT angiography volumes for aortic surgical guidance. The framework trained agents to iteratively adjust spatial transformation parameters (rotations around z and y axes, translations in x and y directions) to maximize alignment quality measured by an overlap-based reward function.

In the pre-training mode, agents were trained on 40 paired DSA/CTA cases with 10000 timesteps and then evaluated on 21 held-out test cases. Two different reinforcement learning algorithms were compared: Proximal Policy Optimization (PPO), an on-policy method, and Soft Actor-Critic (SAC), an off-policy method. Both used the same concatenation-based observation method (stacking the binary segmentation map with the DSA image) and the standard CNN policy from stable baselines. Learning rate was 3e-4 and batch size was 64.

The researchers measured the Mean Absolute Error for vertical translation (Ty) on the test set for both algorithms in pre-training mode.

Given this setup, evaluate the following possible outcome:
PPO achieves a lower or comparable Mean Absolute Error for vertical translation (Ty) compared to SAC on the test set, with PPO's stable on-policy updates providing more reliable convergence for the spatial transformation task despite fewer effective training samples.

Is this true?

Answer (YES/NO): YES